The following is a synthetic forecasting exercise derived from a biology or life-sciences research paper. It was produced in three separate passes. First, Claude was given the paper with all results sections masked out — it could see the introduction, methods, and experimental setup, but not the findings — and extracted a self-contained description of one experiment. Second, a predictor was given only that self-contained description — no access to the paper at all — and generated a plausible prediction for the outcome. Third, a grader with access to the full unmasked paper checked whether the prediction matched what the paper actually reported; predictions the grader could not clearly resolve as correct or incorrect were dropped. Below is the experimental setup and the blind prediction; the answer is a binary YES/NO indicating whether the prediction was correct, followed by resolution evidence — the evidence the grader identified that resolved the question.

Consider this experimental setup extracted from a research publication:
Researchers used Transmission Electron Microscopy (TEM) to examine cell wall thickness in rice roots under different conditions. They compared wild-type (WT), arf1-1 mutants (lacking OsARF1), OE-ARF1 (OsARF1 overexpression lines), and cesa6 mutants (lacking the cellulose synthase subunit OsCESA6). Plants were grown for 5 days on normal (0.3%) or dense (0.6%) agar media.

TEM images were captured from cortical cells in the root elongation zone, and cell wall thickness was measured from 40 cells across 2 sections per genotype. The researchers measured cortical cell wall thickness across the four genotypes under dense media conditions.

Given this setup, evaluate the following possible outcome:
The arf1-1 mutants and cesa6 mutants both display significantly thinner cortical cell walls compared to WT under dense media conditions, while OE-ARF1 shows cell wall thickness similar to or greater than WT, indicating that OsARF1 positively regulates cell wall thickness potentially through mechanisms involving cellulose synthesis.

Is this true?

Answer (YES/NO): NO